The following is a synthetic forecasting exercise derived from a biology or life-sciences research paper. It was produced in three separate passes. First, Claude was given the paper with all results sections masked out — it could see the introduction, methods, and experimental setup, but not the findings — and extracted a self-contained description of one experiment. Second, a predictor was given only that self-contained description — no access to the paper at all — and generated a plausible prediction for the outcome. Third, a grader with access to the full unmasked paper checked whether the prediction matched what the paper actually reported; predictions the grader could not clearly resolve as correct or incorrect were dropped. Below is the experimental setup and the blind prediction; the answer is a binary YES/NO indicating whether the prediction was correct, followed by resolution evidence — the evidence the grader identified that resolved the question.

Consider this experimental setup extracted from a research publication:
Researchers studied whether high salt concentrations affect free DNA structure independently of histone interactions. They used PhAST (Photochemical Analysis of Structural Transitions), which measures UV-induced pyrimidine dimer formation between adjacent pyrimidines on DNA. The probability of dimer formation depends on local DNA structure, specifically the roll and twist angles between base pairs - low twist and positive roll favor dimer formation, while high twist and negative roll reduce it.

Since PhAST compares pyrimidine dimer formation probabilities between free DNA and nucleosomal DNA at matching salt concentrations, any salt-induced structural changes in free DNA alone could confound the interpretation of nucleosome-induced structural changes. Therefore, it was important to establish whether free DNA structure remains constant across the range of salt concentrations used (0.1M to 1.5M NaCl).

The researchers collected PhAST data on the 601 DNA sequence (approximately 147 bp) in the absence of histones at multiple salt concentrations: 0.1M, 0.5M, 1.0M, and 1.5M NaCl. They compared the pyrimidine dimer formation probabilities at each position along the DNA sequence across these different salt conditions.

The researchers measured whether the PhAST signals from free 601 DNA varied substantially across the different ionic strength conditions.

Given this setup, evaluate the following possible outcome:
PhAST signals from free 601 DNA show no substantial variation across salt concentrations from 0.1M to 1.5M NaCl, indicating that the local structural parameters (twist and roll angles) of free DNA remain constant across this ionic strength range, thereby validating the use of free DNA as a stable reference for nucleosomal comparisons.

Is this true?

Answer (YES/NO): YES